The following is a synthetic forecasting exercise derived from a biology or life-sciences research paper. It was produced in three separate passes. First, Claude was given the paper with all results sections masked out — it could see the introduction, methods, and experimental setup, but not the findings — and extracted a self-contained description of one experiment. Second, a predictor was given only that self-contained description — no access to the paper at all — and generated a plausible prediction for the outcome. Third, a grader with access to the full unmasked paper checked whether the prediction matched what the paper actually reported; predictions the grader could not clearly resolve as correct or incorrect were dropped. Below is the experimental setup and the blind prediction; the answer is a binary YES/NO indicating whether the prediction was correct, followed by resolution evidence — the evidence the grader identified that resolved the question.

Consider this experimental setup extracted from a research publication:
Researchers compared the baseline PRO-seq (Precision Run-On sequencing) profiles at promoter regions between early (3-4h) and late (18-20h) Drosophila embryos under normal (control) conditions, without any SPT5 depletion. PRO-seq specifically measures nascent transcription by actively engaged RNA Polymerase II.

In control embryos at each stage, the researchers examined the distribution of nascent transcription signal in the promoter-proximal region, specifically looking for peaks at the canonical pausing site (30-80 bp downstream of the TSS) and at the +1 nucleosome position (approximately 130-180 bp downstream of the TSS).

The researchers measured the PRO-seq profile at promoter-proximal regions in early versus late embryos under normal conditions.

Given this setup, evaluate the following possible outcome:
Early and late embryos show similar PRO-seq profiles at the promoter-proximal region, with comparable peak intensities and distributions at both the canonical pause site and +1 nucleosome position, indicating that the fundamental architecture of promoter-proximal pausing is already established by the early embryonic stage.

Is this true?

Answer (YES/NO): NO